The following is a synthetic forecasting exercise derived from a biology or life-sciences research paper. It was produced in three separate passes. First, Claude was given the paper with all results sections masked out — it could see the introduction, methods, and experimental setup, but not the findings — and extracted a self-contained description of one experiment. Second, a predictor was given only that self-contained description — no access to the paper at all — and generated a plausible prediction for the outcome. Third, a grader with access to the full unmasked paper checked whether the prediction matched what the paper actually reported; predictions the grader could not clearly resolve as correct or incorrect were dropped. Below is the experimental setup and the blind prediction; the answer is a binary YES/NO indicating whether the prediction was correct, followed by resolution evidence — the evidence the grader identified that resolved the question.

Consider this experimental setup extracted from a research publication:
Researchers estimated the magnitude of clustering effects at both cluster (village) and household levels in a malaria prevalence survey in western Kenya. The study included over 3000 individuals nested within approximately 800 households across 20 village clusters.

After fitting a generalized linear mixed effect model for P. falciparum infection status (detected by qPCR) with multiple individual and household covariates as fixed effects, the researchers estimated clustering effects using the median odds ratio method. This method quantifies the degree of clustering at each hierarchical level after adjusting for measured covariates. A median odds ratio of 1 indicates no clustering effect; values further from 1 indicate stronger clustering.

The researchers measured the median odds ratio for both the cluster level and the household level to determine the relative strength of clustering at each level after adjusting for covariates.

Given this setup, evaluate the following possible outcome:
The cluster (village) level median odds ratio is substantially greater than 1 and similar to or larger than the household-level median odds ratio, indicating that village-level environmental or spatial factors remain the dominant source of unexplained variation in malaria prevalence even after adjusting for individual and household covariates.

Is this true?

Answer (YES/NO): NO